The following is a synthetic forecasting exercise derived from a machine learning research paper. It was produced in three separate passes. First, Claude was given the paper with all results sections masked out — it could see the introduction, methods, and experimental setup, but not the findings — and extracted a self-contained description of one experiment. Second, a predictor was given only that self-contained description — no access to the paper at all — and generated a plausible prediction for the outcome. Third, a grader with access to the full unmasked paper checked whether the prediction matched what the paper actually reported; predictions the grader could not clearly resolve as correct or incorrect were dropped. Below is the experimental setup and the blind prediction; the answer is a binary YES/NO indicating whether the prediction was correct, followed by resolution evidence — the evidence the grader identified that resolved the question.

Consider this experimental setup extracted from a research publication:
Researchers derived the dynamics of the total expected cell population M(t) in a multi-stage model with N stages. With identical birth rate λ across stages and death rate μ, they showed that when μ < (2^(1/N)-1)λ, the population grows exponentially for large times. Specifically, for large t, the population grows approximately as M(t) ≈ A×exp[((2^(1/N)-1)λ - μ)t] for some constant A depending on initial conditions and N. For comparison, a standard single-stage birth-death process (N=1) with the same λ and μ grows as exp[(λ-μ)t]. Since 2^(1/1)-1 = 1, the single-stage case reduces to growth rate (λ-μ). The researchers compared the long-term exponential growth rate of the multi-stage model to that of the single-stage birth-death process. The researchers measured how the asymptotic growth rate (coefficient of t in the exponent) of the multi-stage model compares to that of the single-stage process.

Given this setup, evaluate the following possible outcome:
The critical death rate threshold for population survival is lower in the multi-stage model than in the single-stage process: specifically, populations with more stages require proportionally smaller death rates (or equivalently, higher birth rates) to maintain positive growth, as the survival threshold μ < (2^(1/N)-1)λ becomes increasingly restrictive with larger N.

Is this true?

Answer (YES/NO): YES